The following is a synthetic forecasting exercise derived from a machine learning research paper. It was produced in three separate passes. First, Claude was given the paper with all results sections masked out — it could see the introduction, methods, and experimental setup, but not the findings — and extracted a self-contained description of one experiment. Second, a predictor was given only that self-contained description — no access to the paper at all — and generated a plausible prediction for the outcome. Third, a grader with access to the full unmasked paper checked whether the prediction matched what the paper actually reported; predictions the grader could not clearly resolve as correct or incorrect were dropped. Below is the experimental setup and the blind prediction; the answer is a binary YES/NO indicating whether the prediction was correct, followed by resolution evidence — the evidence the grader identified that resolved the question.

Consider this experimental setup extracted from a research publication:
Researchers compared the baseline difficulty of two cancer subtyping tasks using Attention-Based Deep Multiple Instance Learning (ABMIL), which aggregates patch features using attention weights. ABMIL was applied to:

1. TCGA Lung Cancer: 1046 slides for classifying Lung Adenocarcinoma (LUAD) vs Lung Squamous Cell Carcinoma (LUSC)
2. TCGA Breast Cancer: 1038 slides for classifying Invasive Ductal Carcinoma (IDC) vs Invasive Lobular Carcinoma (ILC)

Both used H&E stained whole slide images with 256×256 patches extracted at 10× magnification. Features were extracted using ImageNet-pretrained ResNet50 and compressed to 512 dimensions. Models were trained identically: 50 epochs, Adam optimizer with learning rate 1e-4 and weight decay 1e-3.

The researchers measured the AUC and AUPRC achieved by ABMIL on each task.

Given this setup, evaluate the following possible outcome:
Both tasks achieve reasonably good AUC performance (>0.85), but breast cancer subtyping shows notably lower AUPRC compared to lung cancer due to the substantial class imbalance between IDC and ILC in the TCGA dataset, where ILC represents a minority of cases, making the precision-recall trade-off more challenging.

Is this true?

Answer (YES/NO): YES